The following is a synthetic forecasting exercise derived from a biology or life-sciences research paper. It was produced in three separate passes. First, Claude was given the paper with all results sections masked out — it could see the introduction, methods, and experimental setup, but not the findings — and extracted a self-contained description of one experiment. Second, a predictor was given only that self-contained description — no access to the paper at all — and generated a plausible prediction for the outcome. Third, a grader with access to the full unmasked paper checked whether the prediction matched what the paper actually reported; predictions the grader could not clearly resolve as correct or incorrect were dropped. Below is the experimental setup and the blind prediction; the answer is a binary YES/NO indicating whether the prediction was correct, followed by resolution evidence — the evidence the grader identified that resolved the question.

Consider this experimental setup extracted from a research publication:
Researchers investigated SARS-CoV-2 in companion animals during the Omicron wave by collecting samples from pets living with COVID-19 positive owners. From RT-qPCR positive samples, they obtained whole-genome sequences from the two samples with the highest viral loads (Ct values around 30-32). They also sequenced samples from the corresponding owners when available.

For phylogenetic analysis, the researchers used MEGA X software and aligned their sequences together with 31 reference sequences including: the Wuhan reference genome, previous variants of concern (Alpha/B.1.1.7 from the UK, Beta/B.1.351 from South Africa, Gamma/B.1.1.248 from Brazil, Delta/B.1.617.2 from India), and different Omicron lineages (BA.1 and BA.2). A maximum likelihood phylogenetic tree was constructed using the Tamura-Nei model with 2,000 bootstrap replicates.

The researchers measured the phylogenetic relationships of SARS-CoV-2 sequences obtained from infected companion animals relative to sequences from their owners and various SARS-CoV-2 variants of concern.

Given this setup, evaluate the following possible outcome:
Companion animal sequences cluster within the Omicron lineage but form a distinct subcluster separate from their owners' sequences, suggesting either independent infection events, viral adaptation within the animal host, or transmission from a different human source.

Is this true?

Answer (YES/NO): NO